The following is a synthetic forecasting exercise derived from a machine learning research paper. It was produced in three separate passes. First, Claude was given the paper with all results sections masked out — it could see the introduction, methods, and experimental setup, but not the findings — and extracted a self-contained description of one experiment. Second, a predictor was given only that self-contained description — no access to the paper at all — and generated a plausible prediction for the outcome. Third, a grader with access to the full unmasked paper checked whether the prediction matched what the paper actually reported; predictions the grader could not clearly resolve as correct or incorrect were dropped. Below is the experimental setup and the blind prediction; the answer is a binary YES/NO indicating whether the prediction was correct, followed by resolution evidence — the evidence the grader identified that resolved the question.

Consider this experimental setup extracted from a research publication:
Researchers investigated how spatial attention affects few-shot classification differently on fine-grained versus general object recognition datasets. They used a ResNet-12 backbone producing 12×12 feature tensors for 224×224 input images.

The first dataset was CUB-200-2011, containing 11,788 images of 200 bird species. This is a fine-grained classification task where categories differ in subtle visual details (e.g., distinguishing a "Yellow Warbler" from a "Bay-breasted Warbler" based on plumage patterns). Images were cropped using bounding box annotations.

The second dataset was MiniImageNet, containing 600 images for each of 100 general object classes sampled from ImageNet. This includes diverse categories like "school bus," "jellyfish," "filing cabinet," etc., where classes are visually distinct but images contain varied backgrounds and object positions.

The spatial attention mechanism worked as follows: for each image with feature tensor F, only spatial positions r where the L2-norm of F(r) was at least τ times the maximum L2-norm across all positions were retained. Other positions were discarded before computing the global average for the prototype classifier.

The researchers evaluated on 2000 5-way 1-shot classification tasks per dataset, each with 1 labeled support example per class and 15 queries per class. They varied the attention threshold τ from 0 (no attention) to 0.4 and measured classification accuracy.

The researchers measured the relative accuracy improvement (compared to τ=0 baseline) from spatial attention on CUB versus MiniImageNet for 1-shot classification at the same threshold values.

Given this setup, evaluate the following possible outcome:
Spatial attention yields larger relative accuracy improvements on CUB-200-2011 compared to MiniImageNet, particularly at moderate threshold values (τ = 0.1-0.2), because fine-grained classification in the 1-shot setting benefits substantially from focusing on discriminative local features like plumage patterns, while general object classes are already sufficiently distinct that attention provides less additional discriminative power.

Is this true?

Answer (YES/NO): NO